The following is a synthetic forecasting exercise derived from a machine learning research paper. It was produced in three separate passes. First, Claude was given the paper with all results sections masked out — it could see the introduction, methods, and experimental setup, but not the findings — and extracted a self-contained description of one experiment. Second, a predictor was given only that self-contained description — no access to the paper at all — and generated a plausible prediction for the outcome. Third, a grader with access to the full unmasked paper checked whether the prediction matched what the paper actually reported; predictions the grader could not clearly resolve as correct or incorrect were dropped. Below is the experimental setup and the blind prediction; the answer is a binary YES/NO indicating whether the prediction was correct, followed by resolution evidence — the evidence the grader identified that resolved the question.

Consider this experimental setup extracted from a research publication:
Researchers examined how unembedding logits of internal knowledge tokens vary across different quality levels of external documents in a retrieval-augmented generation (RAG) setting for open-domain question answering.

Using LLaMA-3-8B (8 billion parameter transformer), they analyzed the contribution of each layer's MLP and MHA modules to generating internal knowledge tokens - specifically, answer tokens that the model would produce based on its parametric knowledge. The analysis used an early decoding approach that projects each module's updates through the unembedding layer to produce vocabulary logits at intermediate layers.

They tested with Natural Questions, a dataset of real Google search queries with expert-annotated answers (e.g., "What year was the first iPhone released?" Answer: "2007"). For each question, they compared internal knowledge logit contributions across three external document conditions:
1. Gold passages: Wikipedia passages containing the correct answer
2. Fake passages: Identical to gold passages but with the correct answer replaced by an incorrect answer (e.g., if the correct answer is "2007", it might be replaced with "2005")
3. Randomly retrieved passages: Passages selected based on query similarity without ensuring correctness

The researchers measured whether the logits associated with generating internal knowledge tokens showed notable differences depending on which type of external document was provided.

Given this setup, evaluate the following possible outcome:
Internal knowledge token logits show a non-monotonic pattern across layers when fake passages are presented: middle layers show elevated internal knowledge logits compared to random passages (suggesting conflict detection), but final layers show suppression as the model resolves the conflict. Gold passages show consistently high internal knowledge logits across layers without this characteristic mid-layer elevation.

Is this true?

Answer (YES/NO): NO